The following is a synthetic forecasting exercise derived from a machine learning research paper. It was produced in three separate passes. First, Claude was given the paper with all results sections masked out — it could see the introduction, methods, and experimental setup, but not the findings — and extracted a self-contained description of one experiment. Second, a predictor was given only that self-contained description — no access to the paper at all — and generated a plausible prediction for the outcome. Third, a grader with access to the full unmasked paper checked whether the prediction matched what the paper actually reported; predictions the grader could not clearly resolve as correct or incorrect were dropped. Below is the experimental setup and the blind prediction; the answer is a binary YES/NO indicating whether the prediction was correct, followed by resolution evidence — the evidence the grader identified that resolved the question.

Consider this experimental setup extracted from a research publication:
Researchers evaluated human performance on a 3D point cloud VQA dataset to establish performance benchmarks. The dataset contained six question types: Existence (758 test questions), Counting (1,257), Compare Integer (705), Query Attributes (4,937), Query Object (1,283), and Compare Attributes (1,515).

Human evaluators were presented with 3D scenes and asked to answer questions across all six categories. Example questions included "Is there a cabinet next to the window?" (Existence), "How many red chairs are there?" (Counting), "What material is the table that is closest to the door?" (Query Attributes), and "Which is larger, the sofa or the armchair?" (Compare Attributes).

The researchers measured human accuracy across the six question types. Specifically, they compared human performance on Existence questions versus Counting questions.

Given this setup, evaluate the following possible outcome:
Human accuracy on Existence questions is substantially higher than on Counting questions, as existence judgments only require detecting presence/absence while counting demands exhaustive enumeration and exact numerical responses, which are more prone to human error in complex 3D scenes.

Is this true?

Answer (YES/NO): YES